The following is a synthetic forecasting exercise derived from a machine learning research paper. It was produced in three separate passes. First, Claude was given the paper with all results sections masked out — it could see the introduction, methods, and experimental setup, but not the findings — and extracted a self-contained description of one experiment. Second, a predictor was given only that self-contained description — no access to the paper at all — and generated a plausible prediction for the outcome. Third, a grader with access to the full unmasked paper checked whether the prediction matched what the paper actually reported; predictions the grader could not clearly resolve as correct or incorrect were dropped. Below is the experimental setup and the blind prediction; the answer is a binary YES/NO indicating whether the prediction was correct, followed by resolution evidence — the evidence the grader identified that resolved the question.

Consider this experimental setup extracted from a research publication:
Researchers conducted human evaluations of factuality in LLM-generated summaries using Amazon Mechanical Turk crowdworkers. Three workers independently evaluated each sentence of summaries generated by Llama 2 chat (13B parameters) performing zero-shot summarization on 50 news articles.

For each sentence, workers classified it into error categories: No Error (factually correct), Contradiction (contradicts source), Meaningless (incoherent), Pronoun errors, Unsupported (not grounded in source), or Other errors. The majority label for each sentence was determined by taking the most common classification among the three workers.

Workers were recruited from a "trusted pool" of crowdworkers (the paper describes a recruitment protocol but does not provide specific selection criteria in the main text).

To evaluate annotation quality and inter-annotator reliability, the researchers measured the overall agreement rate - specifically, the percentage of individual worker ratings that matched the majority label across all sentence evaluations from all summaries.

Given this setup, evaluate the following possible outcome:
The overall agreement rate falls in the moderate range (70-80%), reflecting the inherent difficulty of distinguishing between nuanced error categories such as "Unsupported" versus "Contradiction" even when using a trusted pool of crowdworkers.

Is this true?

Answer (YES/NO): NO